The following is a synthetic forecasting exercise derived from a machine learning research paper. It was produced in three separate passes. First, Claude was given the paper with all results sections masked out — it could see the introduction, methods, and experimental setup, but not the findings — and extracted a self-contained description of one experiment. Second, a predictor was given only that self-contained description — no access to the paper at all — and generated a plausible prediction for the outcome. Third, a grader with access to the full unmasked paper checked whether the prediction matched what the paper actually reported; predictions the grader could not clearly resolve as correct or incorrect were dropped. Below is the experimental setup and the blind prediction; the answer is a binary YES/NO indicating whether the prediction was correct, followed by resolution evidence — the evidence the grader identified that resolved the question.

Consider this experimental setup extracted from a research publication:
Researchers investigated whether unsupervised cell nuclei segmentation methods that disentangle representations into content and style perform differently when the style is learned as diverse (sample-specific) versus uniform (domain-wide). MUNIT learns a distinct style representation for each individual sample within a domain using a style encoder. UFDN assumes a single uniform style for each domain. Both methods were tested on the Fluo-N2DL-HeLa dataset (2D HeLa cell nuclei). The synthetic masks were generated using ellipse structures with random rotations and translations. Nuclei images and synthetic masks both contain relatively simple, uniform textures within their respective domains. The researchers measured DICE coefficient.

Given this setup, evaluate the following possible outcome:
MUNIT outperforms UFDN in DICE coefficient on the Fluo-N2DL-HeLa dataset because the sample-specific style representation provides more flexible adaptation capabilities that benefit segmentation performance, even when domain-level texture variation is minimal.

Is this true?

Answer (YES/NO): NO